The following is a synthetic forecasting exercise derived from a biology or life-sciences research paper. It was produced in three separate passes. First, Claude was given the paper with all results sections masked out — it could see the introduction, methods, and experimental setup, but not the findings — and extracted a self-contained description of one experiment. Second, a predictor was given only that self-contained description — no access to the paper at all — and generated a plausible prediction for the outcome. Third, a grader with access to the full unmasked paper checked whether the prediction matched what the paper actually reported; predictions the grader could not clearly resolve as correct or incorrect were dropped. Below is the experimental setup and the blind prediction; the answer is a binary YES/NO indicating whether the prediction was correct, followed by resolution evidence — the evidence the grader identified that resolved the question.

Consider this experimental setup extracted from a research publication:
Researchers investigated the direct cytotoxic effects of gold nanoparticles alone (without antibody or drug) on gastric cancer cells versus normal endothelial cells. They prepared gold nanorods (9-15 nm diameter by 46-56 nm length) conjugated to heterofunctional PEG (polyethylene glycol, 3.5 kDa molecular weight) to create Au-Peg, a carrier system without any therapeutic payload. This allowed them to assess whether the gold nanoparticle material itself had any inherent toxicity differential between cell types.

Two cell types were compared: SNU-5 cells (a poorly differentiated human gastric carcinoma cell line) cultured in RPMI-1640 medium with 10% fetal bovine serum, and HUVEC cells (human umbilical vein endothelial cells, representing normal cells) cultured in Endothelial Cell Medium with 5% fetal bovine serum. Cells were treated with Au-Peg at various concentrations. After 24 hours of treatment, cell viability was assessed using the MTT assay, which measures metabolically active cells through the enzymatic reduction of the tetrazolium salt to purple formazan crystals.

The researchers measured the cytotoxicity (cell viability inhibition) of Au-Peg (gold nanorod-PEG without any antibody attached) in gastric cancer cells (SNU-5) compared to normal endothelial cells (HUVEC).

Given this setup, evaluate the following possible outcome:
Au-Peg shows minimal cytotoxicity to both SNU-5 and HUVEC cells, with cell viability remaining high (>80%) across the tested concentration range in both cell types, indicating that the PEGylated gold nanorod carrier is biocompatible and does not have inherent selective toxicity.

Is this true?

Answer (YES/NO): YES